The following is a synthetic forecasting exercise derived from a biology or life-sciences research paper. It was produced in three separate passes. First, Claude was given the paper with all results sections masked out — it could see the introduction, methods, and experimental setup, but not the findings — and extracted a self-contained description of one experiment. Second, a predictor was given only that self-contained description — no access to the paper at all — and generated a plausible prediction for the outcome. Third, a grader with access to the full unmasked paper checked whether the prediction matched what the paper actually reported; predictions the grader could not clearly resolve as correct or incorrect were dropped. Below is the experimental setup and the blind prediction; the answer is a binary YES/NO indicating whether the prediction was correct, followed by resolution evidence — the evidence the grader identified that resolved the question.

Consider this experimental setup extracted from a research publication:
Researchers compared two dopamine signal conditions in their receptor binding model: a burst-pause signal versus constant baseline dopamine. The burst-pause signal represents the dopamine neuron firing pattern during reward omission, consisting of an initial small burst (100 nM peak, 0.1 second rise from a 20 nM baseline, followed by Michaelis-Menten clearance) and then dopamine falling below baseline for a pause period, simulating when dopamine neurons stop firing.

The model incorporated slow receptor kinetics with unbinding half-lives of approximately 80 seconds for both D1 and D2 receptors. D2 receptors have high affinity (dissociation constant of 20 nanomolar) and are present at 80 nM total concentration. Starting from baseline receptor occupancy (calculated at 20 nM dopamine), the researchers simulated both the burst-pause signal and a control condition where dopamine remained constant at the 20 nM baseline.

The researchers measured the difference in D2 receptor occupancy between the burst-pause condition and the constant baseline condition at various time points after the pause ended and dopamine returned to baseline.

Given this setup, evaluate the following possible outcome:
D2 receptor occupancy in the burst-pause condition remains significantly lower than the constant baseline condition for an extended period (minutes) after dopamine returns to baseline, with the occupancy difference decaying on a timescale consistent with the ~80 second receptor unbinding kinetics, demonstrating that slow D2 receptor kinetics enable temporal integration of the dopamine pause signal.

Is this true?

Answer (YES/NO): NO